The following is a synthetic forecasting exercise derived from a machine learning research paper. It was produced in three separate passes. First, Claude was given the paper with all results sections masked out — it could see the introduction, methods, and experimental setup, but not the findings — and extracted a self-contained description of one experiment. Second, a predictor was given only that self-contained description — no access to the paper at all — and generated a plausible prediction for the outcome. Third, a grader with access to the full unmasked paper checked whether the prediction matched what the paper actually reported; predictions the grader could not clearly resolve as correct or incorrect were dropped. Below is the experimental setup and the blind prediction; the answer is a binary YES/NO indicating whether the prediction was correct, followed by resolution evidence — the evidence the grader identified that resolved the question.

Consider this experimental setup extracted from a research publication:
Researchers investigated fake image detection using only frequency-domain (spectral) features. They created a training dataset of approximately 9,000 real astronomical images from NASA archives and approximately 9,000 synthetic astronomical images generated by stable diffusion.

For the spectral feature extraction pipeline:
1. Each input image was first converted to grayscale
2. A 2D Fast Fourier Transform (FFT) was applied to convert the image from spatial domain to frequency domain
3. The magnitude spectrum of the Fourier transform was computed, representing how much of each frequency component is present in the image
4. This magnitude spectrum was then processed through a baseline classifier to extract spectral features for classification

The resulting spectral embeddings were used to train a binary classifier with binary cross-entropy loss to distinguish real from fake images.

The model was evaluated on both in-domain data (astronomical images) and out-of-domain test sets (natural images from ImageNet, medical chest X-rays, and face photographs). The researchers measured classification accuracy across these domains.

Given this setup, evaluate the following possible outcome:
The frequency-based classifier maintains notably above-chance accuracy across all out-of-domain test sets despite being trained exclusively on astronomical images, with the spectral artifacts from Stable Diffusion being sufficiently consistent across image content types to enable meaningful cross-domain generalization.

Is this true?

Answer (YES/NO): NO